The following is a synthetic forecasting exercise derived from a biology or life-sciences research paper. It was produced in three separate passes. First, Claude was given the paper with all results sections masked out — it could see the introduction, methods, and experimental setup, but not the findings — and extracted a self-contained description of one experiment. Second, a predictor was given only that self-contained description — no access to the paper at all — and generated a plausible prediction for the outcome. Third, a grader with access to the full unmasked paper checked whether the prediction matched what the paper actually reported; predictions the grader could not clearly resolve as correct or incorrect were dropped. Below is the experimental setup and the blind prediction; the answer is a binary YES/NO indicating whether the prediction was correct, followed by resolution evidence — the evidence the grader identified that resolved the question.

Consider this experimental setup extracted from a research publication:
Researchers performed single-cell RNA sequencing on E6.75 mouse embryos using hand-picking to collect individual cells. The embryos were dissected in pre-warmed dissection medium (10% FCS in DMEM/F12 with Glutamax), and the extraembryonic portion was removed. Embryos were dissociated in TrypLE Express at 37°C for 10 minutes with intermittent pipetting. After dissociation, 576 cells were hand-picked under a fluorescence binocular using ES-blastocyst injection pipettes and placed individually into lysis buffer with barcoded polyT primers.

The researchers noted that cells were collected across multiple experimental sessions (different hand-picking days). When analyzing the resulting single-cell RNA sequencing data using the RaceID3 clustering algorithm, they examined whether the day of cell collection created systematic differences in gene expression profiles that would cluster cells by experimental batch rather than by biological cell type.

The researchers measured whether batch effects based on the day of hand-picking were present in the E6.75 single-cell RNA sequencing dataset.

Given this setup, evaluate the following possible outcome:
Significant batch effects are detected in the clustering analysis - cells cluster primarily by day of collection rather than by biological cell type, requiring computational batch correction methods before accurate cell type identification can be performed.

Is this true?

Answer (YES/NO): YES